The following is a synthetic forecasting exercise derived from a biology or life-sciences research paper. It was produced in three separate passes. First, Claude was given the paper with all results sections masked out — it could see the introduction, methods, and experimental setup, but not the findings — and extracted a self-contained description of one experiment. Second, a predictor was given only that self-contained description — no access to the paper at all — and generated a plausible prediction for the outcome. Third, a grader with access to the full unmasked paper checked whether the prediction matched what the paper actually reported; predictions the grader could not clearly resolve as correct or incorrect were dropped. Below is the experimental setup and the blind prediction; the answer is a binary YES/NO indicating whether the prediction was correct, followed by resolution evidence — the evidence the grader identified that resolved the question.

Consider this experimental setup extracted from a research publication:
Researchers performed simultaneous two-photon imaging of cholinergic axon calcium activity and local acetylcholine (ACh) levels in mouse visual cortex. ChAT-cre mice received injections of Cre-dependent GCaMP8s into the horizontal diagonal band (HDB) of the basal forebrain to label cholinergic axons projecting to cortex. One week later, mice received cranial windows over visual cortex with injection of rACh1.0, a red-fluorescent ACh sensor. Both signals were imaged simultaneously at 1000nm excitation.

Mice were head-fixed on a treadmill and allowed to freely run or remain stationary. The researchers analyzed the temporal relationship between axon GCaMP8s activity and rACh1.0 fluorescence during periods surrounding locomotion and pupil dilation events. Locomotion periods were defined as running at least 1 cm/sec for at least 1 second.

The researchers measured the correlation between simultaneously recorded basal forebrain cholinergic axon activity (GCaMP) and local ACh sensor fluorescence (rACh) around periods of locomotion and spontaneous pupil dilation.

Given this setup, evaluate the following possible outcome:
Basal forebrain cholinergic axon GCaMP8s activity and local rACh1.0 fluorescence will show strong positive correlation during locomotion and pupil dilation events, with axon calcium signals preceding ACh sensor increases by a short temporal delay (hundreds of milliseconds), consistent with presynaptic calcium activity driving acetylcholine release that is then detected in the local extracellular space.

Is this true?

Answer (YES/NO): NO